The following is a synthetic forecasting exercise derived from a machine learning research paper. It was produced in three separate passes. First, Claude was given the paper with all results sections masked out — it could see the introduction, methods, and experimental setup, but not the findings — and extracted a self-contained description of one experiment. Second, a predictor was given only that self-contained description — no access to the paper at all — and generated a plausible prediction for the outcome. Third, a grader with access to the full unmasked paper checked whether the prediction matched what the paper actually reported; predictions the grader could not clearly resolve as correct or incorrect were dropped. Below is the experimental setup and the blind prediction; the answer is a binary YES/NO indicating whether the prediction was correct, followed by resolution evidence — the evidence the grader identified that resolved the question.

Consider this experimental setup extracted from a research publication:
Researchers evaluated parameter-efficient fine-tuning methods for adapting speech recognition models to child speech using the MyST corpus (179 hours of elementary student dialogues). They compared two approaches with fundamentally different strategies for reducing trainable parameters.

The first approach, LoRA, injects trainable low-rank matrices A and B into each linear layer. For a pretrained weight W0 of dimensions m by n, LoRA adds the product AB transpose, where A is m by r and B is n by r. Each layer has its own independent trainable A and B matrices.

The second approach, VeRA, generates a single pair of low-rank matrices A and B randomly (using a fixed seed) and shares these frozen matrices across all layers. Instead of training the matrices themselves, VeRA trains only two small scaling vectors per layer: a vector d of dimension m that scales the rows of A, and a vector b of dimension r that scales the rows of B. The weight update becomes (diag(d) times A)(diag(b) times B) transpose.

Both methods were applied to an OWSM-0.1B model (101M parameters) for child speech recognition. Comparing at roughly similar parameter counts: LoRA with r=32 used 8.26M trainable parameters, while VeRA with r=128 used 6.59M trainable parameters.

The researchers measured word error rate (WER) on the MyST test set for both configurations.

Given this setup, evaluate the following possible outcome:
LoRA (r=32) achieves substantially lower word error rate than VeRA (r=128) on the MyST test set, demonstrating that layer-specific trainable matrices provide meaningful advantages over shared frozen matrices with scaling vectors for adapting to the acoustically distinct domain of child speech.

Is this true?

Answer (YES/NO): YES